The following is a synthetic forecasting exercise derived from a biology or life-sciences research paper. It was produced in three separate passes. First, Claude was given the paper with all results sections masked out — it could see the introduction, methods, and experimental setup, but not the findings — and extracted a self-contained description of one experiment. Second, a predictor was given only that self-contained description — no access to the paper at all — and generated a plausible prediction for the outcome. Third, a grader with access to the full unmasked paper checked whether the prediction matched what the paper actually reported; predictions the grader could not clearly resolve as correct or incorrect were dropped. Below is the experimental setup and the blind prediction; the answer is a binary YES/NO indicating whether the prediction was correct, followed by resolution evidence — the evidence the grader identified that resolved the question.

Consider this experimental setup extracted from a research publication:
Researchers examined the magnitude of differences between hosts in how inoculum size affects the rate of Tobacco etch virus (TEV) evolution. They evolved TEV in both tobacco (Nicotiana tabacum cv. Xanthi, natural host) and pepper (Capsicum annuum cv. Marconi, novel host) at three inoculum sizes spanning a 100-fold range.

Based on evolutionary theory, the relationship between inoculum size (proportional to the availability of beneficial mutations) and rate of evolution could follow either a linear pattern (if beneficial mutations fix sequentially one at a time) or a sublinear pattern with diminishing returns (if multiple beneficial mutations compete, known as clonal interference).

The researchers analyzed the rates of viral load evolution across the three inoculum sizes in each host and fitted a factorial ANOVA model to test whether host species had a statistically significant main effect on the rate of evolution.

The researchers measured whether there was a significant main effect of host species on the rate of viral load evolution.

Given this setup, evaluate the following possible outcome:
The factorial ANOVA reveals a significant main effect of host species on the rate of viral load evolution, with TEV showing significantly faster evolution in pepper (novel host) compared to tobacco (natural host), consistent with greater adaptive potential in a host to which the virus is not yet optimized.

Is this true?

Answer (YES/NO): YES